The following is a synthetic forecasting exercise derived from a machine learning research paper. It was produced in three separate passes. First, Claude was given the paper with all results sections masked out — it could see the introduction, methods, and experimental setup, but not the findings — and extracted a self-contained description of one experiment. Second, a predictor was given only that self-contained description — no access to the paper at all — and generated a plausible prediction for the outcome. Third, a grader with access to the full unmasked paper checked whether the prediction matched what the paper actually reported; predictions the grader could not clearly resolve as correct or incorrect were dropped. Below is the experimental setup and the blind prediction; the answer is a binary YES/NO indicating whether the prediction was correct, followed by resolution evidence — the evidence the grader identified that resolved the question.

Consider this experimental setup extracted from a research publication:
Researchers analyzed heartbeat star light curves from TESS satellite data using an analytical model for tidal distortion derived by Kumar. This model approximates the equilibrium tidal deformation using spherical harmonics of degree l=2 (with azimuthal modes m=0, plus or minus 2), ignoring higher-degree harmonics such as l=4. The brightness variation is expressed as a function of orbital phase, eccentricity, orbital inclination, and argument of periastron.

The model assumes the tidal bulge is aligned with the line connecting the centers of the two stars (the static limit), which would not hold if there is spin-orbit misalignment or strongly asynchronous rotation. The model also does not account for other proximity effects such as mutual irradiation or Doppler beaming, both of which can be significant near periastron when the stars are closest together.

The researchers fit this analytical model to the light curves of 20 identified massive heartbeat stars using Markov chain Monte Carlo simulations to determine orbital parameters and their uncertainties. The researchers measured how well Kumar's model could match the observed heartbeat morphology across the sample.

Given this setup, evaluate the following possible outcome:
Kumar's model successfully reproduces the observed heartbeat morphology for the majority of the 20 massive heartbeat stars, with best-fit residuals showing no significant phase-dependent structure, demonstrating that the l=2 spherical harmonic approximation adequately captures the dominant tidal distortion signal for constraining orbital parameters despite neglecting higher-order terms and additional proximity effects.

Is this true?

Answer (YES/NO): NO